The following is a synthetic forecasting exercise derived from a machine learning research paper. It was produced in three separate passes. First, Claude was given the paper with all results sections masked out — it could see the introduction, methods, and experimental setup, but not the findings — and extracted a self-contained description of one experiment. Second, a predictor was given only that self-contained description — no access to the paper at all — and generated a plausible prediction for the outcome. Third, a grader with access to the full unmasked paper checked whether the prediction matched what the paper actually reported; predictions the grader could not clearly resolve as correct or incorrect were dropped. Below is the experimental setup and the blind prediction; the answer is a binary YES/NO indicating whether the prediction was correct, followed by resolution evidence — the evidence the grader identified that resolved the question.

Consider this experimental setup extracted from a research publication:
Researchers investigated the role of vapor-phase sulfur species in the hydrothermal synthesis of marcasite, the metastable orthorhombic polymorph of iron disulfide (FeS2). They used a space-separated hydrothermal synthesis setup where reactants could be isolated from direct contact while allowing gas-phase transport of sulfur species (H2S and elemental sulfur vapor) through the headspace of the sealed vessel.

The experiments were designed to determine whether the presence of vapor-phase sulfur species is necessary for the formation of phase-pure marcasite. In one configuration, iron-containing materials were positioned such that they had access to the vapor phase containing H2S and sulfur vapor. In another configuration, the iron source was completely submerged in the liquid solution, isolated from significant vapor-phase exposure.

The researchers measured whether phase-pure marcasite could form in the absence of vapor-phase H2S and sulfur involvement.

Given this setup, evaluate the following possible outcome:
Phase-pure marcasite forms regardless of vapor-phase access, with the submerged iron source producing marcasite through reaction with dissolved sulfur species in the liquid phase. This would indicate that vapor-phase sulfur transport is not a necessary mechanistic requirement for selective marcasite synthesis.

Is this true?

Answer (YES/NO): NO